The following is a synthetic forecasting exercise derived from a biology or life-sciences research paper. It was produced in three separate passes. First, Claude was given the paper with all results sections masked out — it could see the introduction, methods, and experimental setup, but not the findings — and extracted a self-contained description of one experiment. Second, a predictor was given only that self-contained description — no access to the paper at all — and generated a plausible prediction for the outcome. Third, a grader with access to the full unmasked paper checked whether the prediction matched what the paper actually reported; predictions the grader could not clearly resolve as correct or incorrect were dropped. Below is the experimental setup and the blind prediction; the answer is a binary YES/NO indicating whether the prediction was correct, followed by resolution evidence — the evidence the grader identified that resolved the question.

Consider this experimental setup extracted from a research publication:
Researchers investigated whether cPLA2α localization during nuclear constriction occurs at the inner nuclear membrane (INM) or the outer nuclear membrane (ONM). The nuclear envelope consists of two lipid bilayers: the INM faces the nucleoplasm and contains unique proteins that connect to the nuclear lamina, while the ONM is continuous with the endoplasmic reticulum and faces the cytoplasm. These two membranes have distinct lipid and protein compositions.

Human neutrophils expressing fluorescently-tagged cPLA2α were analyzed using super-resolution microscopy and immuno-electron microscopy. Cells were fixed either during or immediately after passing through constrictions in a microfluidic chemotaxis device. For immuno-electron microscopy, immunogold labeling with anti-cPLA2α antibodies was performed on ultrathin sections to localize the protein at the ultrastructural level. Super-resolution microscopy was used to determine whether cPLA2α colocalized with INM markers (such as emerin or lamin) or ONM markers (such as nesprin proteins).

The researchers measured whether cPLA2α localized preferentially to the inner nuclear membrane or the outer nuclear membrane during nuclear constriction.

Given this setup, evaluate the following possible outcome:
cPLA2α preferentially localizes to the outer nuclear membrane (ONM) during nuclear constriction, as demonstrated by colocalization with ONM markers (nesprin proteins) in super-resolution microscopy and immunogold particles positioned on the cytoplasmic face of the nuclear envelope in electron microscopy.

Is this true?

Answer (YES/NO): NO